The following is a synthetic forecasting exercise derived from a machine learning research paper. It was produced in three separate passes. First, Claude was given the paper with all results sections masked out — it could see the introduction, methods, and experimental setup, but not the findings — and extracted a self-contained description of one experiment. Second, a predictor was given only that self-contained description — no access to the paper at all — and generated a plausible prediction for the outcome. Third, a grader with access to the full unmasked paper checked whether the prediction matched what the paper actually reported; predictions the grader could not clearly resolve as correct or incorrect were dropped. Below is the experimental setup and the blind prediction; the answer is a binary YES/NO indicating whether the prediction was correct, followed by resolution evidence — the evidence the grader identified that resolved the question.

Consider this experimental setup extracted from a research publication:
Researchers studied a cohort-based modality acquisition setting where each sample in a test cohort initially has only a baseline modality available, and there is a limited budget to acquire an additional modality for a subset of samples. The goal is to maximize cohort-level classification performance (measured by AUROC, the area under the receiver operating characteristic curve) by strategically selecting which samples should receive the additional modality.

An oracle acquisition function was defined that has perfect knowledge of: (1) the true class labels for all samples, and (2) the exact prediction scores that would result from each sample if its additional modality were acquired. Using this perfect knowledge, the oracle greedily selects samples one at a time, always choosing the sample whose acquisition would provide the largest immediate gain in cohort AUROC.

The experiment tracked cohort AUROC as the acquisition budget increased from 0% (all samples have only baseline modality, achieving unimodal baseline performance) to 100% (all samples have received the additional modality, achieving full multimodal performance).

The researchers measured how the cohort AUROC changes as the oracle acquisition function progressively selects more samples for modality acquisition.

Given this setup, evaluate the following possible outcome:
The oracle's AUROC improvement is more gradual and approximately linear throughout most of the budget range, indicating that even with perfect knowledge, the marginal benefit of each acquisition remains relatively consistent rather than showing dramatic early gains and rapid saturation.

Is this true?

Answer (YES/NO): NO